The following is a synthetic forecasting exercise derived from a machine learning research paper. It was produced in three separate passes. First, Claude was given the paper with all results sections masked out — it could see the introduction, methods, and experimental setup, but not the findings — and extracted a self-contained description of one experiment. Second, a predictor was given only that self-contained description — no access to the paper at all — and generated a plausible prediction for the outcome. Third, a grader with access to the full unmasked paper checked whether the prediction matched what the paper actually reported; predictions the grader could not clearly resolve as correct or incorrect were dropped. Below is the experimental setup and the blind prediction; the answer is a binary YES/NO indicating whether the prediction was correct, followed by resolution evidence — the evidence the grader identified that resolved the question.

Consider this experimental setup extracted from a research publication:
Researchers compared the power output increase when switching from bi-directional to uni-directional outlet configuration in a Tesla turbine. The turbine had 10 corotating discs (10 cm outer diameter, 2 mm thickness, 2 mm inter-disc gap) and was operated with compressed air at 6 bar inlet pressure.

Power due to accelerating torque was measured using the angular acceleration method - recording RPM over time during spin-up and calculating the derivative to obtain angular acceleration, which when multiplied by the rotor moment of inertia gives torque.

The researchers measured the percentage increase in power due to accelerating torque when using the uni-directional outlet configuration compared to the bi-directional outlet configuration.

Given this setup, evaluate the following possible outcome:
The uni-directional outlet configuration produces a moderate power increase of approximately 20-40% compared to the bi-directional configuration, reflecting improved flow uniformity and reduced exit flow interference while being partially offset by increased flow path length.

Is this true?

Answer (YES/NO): YES